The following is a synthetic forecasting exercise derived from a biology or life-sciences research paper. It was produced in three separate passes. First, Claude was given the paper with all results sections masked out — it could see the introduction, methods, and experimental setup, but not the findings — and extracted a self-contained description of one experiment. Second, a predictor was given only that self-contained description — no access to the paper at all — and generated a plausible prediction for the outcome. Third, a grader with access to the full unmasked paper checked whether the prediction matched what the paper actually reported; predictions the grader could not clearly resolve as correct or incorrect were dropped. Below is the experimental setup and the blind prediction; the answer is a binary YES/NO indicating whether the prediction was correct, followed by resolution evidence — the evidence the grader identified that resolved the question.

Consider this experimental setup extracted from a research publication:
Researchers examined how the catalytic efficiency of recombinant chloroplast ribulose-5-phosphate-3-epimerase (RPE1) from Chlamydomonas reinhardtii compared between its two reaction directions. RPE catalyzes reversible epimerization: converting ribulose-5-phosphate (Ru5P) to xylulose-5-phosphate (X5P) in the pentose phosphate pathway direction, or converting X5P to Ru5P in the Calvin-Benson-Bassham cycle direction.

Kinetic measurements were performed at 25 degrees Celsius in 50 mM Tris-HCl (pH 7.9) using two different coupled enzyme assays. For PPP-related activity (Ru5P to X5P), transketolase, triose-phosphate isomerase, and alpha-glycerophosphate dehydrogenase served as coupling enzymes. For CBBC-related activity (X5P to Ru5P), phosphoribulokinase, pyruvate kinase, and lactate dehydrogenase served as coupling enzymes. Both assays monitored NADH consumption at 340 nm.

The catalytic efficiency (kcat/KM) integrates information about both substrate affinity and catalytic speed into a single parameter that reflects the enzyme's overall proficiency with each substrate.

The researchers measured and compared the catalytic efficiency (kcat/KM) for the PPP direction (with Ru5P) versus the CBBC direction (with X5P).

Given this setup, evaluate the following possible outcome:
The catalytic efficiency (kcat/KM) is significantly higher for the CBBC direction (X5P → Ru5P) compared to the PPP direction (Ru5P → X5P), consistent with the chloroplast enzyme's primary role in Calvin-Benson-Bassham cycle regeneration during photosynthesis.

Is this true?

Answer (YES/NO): NO